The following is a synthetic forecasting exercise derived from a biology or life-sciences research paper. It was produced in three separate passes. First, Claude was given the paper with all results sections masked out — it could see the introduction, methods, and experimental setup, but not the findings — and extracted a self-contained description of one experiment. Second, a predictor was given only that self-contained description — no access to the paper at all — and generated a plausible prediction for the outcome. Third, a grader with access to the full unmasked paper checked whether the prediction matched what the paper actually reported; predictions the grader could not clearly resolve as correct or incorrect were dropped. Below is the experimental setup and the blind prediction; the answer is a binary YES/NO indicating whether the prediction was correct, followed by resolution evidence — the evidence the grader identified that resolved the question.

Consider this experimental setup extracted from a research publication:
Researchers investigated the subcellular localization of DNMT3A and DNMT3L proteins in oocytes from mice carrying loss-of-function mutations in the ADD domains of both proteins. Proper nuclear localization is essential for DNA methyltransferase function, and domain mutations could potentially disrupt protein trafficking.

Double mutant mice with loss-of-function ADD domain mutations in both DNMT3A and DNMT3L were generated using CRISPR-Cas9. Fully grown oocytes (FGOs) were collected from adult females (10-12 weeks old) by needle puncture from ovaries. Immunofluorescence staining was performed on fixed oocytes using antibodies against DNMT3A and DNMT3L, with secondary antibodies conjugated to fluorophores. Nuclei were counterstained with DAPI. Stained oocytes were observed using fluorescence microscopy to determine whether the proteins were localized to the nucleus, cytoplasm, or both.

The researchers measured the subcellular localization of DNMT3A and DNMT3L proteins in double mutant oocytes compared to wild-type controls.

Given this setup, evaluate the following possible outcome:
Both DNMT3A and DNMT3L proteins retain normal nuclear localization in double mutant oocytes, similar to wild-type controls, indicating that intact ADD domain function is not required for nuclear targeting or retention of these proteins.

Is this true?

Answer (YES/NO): NO